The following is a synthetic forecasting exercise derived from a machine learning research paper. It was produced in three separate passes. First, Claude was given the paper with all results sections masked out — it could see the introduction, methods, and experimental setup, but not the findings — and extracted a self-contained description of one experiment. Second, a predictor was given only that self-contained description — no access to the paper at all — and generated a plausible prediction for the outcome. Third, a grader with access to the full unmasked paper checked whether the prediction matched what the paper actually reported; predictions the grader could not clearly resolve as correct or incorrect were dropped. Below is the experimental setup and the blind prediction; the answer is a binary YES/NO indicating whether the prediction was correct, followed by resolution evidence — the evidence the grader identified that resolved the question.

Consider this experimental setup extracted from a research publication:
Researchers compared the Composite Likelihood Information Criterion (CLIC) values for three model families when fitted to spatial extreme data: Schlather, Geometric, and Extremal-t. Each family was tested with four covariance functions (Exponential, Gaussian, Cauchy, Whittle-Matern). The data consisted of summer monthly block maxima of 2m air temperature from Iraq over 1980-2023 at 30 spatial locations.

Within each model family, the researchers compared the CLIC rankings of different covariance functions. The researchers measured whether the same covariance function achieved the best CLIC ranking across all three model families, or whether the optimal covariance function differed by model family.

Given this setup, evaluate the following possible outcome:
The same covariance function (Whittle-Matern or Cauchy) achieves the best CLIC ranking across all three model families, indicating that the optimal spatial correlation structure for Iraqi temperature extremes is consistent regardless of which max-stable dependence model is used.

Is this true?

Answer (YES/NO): YES